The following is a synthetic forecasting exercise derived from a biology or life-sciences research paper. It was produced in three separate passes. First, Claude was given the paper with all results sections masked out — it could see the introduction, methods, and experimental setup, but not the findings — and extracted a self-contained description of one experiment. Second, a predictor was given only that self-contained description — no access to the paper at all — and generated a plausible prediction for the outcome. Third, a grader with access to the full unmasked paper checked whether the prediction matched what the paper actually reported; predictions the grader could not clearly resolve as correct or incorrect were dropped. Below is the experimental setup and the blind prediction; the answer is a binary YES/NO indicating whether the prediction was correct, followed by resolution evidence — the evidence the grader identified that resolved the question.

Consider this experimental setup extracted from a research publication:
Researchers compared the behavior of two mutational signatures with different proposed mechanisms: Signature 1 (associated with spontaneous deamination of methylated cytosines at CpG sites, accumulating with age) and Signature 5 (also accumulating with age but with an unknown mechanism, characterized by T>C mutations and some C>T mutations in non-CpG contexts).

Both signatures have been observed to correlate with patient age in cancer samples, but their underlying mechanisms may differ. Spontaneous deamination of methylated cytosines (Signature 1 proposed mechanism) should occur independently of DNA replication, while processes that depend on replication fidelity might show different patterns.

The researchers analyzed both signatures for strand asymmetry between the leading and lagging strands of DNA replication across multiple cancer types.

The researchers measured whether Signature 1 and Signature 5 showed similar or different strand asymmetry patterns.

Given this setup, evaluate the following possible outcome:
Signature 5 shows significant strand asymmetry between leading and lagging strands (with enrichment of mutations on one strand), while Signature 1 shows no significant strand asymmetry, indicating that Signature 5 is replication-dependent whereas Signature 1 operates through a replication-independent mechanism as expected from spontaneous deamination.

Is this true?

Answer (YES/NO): NO